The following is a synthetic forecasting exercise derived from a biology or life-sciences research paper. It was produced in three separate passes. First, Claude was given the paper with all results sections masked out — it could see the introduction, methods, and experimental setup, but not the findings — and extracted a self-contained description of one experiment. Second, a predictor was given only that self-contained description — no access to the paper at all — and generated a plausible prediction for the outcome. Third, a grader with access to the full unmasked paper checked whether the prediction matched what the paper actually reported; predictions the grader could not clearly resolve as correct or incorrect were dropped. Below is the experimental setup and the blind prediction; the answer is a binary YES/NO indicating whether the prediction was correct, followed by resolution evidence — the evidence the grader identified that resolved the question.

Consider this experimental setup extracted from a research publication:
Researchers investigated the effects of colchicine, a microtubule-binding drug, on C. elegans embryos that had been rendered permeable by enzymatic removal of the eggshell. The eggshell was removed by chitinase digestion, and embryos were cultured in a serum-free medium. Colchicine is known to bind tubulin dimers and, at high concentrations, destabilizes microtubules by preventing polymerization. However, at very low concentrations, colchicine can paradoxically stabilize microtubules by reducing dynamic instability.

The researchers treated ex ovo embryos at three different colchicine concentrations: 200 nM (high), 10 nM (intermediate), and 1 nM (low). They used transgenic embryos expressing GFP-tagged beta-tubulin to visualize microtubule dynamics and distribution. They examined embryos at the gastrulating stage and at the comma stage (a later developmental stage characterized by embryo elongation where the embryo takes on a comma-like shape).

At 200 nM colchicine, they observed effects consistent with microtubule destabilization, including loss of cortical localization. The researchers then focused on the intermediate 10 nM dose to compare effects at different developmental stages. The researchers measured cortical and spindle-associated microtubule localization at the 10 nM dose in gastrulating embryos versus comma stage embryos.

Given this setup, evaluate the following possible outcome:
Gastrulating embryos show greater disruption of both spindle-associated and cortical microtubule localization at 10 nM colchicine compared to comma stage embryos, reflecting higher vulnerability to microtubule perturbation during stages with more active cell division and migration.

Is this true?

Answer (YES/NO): NO